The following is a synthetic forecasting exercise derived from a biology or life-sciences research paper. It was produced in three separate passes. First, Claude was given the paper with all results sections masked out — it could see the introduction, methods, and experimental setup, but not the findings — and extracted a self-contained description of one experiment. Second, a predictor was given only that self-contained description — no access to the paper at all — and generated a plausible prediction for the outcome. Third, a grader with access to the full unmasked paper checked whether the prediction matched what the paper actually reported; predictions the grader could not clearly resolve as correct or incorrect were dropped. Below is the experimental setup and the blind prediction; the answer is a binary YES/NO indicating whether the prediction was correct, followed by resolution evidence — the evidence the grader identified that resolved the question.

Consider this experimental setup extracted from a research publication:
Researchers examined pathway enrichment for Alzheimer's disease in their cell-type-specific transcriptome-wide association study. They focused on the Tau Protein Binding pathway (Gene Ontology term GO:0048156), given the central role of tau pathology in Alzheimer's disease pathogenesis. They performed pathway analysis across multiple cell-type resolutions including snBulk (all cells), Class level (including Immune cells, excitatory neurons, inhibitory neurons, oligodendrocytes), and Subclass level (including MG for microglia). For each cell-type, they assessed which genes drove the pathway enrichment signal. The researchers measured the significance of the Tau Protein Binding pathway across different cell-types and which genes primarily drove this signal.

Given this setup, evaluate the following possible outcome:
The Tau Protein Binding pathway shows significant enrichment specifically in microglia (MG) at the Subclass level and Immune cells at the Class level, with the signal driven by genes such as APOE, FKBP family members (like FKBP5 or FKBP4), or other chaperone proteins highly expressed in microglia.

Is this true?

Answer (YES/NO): NO